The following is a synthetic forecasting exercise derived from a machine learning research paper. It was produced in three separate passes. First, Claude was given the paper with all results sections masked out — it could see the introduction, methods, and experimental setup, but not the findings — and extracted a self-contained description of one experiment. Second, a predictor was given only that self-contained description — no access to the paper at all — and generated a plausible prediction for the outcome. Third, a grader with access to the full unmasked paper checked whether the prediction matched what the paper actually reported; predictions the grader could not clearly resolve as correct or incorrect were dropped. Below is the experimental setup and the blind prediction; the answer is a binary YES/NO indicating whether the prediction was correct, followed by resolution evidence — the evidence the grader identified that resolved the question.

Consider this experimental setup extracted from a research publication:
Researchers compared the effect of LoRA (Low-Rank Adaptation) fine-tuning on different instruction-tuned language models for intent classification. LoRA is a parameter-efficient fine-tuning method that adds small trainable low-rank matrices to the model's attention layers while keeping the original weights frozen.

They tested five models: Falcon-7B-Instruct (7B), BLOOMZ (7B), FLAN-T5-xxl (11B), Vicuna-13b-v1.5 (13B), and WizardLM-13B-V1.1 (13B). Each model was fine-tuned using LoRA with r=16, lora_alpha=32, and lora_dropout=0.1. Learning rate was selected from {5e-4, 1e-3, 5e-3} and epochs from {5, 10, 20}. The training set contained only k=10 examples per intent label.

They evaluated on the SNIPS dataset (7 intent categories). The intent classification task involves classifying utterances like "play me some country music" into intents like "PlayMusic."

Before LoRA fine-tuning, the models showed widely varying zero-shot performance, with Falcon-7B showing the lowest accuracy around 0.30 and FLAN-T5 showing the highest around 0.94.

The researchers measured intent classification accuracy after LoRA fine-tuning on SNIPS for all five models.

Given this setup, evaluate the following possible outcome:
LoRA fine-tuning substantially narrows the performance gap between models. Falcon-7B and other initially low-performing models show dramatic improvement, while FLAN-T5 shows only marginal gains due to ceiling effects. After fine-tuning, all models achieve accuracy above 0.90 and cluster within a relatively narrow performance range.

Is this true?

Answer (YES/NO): NO